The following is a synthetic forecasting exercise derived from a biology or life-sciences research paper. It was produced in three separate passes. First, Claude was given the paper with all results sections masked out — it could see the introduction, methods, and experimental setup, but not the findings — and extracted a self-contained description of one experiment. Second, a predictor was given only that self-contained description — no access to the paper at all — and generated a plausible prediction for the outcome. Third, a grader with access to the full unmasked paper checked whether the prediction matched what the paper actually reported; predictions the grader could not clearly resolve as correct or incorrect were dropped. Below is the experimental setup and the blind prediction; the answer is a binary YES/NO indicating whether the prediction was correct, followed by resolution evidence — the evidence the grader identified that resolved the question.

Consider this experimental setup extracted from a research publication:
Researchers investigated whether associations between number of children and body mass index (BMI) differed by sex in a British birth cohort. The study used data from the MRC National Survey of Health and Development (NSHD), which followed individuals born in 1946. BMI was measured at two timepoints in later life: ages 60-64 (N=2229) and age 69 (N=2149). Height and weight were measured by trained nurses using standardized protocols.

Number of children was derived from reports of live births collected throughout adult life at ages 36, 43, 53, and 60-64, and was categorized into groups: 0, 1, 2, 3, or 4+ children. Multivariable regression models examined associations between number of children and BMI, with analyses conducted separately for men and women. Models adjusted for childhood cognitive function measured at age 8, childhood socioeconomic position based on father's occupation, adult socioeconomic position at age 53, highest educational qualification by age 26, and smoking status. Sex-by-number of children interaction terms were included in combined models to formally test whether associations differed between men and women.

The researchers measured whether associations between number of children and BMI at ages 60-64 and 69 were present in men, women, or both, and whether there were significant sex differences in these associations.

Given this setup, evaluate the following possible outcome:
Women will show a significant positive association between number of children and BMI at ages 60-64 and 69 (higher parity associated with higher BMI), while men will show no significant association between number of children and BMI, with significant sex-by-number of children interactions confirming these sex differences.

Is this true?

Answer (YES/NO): NO